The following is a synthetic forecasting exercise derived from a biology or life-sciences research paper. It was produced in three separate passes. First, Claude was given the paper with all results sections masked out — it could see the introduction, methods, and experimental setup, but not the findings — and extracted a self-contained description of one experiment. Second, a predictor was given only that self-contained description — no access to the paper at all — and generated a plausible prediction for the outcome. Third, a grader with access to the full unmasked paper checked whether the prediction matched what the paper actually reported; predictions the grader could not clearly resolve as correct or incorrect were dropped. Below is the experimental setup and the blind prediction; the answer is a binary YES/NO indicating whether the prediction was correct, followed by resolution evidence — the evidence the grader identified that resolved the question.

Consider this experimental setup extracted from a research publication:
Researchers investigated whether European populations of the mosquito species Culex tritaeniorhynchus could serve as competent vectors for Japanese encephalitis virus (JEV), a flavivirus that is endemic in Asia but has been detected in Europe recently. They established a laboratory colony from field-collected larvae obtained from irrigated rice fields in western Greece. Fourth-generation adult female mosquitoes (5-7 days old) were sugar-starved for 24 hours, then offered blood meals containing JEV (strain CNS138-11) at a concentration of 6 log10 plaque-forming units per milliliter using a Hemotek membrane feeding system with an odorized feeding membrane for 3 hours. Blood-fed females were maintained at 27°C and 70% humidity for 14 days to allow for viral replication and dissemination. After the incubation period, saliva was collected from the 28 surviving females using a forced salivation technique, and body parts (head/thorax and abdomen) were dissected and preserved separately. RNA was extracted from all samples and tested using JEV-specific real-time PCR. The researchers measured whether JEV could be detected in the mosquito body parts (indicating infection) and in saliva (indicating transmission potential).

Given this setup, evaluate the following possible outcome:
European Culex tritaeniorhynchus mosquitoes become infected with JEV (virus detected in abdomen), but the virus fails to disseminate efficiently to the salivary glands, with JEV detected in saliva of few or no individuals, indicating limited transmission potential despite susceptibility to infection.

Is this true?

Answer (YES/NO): NO